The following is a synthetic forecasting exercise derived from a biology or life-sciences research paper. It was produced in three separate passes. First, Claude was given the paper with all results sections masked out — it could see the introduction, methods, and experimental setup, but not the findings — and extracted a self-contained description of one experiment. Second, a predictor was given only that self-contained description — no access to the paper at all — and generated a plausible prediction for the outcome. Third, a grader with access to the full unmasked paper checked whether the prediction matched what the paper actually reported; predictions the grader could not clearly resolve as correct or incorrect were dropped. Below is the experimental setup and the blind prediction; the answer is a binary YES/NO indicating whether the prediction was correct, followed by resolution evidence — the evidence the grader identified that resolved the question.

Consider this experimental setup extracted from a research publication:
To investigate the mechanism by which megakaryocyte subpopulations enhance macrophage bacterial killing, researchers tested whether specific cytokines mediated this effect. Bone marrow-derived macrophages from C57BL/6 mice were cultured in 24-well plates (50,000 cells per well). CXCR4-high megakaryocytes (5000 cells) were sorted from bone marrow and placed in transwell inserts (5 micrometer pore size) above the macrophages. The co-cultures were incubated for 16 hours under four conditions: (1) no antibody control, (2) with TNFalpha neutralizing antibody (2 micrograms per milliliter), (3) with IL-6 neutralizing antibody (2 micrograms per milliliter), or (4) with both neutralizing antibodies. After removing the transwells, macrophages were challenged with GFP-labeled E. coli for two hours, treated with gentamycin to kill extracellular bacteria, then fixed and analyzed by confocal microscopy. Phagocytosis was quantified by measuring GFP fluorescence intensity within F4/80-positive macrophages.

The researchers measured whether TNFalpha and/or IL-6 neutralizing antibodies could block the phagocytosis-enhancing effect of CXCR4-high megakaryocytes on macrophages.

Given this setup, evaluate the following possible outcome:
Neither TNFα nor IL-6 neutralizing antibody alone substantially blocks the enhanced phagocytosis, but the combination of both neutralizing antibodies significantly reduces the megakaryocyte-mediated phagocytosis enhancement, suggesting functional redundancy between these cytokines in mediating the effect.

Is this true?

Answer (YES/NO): NO